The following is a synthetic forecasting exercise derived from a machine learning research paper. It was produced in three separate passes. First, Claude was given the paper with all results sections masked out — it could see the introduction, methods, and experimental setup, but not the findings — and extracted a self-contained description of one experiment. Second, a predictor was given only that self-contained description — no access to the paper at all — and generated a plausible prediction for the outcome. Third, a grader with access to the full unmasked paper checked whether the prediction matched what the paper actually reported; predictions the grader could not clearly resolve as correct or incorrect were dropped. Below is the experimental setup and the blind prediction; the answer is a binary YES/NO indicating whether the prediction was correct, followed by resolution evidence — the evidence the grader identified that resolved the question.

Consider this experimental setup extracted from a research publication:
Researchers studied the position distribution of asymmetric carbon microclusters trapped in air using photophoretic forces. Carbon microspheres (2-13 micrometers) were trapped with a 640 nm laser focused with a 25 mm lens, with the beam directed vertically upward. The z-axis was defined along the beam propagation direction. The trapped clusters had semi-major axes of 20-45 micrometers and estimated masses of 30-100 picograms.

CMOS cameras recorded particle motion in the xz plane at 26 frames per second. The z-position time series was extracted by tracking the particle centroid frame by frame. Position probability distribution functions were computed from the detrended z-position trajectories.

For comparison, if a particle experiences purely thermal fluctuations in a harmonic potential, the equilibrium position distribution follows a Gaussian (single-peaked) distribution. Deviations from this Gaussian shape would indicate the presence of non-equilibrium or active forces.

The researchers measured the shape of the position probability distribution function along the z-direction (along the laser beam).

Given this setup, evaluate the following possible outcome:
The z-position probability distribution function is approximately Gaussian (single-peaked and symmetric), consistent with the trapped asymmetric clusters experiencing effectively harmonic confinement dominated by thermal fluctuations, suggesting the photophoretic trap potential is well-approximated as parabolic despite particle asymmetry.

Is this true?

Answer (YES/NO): NO